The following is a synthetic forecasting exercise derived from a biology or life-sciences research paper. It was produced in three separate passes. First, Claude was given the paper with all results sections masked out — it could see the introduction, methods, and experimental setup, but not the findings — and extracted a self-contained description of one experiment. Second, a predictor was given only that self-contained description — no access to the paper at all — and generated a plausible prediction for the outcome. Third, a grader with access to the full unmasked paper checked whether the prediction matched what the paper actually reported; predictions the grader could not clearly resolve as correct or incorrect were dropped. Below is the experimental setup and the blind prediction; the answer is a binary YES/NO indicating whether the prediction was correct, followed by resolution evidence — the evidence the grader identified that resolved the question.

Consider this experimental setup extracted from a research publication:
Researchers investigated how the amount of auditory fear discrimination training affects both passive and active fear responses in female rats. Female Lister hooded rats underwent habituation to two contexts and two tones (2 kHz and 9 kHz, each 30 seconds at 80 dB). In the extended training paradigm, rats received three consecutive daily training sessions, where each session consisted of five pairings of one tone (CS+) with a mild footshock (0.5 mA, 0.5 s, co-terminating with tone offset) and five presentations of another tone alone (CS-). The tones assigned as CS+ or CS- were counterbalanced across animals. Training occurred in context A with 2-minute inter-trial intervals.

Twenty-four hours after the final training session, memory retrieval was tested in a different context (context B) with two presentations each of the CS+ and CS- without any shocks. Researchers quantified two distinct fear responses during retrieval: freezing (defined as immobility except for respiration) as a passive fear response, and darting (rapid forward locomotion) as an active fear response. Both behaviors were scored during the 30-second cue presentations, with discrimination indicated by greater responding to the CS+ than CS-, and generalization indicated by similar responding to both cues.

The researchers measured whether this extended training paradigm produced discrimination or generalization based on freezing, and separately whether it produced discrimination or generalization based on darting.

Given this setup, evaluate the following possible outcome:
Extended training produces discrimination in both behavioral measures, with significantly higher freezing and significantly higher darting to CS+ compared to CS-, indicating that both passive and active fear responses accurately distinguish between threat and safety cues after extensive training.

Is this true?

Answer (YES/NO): NO